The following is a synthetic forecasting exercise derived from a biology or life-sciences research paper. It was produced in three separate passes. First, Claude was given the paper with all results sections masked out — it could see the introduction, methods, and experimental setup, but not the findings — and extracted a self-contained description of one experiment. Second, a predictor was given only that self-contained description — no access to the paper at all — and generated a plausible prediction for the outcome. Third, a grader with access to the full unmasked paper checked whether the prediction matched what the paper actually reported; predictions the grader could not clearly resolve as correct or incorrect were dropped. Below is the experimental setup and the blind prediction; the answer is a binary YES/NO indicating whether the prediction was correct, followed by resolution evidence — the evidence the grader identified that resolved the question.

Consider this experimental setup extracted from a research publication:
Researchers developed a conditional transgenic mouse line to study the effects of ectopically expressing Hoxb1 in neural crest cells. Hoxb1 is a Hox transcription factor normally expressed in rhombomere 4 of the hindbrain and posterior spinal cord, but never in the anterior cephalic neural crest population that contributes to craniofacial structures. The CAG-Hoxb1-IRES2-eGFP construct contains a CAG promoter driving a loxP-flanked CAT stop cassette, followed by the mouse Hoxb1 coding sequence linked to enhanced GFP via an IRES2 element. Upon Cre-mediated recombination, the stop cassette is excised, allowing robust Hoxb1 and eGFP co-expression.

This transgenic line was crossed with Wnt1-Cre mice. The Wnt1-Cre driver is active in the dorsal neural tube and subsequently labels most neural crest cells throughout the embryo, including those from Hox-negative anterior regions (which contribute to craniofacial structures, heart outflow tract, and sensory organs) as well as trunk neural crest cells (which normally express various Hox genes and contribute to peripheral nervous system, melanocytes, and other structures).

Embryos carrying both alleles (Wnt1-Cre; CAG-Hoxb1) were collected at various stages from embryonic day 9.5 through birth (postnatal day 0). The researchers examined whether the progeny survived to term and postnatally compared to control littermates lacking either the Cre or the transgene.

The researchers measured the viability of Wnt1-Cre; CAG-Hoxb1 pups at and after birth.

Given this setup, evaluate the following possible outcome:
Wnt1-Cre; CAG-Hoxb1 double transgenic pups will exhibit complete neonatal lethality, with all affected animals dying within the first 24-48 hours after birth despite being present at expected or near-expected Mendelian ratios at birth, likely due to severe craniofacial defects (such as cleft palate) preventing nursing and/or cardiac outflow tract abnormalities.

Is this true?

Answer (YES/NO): YES